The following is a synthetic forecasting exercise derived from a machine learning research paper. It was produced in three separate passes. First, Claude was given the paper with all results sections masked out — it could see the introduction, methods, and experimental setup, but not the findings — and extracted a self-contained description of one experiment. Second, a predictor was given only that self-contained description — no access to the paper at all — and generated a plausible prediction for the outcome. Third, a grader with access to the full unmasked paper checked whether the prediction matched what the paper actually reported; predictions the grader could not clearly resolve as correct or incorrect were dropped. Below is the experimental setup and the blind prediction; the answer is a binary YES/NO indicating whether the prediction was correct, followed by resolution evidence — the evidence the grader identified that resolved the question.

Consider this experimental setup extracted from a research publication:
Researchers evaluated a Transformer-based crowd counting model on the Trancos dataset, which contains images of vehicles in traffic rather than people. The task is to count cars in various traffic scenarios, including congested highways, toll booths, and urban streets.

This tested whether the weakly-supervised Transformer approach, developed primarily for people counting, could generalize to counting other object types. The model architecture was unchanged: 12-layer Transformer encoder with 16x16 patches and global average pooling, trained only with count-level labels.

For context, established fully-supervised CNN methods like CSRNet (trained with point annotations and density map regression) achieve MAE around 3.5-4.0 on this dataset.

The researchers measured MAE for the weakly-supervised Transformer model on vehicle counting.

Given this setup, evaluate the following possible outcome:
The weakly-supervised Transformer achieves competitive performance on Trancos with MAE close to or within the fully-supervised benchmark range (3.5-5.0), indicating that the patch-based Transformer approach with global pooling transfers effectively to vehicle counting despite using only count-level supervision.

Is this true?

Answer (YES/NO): NO